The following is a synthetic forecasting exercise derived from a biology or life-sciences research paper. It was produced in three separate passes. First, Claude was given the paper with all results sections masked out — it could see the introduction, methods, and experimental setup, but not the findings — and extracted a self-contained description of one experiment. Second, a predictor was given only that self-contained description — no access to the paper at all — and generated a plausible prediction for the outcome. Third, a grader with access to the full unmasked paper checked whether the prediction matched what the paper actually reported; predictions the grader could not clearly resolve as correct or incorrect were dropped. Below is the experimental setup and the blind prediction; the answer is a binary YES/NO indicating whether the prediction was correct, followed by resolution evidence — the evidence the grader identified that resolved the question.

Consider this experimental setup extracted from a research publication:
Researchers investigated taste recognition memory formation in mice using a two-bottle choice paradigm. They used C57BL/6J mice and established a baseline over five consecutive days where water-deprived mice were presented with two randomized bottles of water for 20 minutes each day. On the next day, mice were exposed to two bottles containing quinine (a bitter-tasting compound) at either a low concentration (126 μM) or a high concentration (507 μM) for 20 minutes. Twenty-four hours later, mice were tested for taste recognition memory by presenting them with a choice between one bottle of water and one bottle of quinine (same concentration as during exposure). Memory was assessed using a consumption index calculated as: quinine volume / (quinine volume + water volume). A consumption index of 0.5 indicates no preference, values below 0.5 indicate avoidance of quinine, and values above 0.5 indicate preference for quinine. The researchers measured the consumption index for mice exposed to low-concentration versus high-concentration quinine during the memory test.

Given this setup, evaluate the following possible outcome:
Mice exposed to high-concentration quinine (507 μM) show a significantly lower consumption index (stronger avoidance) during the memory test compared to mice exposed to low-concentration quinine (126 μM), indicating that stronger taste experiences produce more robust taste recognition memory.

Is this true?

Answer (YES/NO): YES